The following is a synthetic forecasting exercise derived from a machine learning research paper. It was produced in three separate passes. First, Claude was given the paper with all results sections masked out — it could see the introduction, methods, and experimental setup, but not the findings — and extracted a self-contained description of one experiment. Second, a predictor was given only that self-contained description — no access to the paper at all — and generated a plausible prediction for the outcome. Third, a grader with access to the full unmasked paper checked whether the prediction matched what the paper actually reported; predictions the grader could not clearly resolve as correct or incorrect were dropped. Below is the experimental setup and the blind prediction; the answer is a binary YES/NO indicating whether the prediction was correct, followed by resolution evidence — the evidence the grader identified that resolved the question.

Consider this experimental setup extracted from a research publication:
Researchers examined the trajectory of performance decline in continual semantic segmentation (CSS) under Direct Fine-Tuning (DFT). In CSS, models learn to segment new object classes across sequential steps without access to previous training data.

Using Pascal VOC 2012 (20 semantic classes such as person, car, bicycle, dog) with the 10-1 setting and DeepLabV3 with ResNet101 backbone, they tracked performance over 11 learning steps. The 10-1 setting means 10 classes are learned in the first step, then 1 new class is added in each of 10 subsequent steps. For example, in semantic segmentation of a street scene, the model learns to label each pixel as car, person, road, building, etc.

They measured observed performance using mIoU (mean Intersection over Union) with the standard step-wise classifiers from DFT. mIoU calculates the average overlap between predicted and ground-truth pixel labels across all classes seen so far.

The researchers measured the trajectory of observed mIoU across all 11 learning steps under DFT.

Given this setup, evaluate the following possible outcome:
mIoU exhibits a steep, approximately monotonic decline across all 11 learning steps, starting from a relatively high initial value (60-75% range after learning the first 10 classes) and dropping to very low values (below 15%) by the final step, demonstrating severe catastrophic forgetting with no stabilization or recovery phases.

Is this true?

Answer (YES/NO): NO